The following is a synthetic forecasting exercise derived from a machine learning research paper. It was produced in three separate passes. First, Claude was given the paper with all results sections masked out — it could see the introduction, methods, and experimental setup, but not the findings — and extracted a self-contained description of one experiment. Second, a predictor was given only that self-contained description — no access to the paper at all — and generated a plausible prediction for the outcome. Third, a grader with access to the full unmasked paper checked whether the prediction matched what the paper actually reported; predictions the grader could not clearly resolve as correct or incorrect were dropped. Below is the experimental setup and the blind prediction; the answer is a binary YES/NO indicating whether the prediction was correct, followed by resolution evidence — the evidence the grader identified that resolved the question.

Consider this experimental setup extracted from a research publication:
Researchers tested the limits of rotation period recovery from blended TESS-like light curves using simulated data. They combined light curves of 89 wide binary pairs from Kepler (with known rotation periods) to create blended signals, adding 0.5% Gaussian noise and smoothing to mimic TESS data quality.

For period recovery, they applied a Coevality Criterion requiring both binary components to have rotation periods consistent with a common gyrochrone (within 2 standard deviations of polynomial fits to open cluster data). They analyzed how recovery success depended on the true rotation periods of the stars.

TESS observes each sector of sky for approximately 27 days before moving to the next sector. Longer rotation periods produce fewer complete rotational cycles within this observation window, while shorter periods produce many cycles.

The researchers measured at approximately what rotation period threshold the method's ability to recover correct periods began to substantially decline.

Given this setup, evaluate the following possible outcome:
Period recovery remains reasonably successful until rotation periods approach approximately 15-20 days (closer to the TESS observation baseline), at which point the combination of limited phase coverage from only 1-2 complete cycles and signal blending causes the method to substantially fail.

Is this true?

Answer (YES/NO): NO